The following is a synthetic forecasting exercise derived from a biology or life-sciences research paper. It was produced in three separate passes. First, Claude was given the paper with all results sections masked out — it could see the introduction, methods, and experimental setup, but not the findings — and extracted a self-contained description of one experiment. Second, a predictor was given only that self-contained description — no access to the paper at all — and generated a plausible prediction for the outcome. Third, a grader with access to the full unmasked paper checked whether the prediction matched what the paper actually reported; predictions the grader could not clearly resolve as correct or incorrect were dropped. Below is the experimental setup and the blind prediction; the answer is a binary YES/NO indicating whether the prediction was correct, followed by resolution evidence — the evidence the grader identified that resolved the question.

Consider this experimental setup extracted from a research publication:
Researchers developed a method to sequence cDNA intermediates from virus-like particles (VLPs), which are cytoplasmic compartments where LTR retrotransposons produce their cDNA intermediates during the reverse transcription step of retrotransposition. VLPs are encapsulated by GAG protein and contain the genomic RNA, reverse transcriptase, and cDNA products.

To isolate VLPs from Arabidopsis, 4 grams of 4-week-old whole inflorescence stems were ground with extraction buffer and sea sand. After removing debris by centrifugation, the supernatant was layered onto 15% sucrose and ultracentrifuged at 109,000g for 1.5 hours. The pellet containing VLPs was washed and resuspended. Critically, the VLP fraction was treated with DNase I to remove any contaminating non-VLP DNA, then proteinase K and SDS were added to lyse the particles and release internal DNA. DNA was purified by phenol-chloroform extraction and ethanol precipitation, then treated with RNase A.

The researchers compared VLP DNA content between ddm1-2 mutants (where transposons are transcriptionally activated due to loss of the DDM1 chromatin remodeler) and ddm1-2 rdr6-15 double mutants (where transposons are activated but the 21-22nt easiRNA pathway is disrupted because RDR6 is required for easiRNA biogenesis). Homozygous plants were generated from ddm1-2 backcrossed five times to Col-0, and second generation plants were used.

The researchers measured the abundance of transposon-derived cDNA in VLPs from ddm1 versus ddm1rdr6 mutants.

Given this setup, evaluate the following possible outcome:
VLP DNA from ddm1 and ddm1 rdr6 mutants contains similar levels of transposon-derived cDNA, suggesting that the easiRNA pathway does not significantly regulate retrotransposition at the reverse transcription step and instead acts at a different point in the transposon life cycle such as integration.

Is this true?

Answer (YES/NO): NO